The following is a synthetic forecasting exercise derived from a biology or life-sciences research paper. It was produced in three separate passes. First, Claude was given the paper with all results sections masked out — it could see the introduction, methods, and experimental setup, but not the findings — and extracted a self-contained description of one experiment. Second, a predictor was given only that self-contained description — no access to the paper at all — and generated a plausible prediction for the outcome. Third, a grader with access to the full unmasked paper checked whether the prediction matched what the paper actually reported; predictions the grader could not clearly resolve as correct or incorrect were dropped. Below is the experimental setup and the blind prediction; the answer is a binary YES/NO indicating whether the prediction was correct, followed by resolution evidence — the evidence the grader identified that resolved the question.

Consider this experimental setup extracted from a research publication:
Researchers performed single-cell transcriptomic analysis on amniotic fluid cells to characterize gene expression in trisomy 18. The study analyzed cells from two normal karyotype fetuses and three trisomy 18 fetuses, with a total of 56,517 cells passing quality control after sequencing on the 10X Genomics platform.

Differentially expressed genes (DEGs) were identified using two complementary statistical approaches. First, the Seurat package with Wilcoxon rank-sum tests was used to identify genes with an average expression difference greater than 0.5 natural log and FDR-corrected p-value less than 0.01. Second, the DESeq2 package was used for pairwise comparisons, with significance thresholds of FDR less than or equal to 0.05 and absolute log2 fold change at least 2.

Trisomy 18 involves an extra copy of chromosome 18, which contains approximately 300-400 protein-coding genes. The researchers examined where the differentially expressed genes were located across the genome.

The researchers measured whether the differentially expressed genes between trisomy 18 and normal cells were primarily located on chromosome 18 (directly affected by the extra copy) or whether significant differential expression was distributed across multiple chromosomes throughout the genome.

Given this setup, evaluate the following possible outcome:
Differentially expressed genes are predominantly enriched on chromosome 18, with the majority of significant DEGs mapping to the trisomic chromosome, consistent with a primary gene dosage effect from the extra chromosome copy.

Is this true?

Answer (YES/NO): NO